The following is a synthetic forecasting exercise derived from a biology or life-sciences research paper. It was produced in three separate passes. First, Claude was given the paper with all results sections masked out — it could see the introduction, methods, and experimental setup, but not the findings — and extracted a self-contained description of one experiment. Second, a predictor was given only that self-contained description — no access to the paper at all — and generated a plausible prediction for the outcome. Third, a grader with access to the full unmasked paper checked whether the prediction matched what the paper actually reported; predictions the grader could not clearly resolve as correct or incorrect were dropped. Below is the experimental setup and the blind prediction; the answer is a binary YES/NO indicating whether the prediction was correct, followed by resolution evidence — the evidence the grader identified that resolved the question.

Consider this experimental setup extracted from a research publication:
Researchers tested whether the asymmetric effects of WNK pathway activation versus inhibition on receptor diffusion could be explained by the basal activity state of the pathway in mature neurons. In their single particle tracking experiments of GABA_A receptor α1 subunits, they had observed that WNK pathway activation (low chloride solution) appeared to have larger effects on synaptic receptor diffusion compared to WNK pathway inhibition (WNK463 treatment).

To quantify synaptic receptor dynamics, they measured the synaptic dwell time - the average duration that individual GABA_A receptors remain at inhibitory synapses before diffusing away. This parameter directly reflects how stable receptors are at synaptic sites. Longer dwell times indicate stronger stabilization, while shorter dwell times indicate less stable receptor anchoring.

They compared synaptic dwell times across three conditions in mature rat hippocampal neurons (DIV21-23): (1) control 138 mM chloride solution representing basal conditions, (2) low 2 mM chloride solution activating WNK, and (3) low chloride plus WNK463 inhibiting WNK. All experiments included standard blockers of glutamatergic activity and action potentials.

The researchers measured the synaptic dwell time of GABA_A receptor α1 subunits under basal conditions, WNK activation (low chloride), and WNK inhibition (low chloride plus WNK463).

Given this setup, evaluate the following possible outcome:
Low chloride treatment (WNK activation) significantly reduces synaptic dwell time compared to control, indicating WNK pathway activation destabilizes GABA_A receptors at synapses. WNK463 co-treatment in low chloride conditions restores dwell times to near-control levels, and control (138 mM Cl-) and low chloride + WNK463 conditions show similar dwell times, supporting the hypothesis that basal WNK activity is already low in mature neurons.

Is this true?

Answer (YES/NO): NO